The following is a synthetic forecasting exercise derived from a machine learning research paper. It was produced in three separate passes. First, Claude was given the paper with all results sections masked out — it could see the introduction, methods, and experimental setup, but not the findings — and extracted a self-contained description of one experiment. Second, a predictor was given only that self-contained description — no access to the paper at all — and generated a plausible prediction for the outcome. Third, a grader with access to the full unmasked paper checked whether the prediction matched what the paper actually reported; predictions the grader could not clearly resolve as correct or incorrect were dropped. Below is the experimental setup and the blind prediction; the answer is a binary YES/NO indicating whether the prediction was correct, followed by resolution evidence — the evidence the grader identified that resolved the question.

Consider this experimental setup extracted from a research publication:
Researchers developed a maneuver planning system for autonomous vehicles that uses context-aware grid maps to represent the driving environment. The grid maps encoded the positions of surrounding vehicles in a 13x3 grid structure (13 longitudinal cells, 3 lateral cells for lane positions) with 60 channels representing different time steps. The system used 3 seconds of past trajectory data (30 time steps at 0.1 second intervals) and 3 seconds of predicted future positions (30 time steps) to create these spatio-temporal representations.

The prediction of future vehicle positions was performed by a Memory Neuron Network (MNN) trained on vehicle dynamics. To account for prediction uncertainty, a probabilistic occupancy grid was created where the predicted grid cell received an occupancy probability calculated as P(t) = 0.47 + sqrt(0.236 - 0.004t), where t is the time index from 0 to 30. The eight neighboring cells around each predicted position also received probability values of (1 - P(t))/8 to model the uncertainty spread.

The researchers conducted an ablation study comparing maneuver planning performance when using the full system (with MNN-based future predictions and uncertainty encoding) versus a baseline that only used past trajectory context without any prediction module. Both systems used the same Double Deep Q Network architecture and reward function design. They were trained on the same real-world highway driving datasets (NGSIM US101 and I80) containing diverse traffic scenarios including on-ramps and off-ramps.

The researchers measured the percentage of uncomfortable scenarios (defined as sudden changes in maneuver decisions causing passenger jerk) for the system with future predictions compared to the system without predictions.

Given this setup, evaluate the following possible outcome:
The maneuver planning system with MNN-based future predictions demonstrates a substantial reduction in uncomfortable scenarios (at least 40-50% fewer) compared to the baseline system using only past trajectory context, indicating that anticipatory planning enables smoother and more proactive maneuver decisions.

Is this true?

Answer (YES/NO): YES